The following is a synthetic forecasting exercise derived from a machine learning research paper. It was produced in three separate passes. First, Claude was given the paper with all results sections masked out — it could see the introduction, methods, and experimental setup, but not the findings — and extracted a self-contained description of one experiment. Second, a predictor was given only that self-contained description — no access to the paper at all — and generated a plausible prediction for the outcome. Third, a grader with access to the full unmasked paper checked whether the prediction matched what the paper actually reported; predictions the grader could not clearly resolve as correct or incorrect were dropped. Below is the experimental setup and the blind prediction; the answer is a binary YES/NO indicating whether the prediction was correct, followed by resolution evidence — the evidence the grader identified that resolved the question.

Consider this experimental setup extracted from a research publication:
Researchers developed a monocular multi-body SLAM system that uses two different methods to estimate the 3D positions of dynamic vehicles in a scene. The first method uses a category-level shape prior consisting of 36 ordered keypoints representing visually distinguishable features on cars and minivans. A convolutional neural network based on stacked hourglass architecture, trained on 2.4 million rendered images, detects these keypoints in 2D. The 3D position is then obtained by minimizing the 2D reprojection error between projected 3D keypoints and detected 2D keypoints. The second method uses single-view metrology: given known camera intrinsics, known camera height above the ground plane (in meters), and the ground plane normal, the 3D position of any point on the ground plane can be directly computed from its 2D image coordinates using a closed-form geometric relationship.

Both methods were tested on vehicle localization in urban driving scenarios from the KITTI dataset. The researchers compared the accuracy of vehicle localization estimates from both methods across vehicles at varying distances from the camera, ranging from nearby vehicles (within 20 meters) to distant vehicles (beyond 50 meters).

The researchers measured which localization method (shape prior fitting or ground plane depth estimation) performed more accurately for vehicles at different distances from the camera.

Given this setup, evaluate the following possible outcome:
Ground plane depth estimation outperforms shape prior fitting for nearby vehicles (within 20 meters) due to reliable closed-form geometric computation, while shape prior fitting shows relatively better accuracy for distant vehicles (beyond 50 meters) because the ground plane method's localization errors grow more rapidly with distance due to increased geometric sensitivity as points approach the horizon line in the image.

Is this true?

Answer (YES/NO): NO